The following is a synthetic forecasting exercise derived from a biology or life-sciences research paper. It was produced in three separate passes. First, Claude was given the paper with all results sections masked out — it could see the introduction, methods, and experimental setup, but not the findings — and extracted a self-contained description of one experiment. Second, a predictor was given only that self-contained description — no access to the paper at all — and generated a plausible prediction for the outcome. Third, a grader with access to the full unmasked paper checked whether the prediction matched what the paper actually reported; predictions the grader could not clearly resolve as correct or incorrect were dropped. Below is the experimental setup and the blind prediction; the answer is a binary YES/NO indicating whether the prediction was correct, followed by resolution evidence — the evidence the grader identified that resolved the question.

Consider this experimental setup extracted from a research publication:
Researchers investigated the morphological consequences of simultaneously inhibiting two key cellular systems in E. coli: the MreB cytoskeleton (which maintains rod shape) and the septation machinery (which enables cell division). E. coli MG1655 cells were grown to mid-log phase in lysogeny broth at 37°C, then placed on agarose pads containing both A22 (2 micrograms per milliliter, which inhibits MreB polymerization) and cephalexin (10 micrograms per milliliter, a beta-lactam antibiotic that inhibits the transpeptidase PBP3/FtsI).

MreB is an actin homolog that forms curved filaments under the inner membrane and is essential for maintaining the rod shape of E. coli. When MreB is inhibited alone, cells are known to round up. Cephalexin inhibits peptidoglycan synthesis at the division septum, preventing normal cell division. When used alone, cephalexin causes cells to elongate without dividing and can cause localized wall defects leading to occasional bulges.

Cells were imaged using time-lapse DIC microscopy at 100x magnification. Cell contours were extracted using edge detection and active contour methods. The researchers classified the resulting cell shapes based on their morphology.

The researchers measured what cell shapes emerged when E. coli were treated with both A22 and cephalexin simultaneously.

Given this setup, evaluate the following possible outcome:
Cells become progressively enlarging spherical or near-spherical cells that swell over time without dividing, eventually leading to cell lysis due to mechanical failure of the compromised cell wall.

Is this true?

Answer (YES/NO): NO